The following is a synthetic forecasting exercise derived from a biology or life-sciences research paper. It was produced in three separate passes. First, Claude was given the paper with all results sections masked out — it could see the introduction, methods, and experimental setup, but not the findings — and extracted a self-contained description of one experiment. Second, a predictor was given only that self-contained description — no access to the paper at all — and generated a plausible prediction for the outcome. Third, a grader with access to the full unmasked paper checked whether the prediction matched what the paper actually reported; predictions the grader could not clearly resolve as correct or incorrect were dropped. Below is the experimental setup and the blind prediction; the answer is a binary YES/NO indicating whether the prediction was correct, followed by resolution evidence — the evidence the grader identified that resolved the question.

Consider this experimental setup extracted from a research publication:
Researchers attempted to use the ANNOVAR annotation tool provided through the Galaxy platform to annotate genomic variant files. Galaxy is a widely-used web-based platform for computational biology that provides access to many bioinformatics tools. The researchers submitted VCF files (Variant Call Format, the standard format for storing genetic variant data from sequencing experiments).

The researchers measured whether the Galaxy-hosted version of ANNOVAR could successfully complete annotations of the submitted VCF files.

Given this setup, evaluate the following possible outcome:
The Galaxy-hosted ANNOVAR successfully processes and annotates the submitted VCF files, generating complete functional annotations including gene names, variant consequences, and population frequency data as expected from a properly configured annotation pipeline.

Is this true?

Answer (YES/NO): NO